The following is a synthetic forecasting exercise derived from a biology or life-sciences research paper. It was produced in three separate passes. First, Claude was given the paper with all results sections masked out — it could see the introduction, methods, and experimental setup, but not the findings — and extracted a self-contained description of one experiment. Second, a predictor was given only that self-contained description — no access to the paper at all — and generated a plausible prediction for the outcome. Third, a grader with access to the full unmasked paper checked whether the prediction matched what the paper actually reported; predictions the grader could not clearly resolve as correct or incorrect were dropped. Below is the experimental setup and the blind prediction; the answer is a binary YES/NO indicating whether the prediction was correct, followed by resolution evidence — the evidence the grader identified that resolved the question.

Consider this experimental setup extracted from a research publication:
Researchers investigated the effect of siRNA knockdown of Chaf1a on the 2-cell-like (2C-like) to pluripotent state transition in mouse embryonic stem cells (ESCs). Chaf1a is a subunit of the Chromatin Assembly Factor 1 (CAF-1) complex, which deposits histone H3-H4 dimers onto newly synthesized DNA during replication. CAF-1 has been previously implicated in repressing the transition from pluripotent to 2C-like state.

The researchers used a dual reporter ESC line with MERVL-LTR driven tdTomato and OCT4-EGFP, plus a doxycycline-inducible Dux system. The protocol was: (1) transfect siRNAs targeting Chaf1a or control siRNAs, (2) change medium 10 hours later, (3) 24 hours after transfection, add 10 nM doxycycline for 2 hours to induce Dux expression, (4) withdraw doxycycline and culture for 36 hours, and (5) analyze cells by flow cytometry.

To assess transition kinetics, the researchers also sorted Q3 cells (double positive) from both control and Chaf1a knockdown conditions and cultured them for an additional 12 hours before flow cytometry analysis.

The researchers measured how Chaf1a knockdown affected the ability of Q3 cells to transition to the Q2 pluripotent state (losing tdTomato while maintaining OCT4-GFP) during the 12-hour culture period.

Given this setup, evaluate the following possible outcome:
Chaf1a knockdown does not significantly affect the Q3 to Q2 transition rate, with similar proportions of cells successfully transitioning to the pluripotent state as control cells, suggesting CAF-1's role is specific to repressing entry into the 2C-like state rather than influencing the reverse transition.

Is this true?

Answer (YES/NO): NO